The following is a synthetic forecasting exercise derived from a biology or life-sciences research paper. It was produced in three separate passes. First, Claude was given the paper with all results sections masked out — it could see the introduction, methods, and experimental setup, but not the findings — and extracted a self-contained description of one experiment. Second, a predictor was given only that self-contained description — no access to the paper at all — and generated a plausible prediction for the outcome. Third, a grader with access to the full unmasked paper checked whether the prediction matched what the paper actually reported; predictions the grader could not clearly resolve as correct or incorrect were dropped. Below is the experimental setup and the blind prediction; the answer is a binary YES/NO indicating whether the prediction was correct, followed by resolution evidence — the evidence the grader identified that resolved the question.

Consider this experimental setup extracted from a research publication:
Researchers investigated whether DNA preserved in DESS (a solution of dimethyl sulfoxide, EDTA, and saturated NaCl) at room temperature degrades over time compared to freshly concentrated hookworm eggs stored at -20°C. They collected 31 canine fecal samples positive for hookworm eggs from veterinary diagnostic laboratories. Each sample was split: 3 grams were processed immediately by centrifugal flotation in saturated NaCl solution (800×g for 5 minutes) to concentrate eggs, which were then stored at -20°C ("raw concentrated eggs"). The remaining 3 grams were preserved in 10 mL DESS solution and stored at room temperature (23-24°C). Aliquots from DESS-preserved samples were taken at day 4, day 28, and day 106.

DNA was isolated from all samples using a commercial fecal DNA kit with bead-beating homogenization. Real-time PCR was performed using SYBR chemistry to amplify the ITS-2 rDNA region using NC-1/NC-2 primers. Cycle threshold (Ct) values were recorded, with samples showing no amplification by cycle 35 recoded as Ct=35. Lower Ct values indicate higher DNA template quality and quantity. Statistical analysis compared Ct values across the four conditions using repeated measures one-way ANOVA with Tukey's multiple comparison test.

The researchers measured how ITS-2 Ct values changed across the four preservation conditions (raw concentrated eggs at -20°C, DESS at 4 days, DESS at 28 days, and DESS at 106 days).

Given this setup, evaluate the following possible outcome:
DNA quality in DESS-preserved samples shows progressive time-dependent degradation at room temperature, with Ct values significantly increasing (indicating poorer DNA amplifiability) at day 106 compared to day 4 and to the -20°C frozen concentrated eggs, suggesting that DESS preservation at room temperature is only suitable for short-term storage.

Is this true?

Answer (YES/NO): NO